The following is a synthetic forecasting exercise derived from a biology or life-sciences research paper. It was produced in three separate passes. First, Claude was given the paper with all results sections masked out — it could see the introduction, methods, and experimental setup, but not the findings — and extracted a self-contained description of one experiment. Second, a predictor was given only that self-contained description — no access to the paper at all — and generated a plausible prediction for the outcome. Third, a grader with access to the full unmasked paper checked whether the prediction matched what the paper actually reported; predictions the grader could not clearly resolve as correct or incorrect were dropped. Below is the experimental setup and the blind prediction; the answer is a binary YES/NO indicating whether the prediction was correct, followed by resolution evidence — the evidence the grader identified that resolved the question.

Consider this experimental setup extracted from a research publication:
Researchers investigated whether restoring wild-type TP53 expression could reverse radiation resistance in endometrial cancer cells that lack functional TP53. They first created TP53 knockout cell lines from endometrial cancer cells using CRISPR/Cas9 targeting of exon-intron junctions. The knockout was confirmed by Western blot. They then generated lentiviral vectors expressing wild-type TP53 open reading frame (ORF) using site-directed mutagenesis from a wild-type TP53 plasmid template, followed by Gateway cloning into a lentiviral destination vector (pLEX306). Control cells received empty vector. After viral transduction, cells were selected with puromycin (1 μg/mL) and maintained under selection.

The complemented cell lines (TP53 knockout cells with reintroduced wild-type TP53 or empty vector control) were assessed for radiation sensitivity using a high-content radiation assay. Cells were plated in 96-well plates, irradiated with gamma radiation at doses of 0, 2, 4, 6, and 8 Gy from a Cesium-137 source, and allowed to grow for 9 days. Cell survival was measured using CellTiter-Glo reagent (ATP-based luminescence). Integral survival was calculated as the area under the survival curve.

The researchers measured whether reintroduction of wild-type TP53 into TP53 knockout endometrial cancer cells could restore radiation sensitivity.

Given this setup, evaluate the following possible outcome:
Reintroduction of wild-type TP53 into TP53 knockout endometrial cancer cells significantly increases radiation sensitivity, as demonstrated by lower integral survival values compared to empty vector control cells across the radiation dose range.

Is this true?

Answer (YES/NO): YES